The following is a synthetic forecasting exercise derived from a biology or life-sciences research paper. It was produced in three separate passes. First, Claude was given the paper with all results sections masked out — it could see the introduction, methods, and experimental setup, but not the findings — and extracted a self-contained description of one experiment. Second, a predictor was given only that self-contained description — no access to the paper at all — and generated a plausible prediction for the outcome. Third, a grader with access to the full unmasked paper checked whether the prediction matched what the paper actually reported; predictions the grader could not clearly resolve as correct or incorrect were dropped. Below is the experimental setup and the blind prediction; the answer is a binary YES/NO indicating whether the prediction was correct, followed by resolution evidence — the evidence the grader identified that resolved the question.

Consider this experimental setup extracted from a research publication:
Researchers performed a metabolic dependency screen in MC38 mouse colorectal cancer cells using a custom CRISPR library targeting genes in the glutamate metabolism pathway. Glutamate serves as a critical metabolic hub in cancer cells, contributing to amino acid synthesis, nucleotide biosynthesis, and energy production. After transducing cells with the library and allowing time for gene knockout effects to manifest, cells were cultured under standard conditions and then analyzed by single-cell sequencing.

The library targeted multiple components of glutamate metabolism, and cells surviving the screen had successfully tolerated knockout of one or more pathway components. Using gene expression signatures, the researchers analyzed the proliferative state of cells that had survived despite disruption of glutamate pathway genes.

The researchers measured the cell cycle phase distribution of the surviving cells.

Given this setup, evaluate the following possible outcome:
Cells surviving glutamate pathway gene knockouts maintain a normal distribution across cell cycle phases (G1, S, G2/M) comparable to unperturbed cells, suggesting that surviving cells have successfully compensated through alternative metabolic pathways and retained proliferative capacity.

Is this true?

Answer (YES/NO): NO